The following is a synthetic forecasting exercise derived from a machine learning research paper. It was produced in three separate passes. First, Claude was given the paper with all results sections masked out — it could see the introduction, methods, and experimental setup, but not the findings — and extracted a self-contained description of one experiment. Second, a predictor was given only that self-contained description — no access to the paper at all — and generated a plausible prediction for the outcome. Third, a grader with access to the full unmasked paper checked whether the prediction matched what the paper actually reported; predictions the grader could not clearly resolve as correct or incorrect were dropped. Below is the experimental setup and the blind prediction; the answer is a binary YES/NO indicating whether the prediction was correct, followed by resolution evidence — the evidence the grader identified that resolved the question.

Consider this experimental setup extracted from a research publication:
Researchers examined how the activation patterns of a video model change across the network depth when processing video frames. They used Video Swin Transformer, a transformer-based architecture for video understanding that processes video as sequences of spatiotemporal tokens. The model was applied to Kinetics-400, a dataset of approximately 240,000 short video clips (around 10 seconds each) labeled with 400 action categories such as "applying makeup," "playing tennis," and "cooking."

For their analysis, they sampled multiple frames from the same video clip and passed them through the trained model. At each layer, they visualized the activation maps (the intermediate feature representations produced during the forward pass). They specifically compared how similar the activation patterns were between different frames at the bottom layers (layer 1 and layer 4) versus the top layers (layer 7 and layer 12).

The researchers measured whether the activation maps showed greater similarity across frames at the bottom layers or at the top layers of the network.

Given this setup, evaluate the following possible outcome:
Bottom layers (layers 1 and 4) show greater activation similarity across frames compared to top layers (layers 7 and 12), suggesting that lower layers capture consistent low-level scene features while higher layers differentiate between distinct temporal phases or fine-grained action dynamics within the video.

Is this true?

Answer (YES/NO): YES